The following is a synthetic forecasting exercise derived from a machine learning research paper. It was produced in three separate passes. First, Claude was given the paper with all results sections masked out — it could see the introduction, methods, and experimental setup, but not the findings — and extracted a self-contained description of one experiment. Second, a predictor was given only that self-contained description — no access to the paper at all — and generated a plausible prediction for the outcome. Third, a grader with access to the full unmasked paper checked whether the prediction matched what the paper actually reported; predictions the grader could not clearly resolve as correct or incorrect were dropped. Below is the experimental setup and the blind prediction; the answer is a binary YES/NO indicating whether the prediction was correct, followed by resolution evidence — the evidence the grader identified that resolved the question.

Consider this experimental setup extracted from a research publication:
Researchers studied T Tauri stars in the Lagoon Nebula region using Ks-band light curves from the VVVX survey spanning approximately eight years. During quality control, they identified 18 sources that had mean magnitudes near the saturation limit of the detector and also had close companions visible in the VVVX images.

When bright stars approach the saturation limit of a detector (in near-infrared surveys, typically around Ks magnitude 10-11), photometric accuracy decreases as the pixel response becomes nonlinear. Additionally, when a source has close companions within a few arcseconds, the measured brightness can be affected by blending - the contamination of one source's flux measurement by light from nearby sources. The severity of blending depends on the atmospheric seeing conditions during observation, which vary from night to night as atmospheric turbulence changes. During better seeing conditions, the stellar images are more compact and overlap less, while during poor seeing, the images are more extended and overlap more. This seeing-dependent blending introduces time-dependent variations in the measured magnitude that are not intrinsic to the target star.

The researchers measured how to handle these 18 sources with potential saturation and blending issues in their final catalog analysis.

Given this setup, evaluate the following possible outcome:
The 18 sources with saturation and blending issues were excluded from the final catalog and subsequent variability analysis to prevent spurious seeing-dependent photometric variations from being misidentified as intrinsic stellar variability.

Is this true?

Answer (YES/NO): YES